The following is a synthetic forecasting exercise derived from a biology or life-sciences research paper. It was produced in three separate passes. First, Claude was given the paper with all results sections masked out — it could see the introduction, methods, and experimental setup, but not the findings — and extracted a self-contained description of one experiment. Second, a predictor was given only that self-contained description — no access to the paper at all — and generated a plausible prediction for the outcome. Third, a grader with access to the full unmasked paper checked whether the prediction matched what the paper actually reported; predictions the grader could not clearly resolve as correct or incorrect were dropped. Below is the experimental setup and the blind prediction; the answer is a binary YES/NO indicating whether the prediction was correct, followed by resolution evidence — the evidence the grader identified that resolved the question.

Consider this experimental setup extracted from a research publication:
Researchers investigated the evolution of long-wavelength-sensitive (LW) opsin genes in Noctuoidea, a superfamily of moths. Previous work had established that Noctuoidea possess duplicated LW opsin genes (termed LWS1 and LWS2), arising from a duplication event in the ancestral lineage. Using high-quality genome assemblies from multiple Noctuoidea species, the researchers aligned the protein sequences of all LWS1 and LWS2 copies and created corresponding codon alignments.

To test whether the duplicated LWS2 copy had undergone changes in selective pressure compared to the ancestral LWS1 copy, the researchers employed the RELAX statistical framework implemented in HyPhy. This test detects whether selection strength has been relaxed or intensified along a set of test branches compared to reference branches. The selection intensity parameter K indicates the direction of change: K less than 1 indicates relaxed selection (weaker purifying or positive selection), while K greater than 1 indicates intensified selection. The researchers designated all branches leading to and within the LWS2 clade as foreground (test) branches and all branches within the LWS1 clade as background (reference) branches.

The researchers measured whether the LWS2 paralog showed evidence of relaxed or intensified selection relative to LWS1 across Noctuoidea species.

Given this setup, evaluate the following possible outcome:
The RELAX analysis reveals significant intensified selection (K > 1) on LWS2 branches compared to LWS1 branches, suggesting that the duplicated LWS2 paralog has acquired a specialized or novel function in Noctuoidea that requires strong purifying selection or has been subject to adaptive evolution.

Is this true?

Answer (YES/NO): NO